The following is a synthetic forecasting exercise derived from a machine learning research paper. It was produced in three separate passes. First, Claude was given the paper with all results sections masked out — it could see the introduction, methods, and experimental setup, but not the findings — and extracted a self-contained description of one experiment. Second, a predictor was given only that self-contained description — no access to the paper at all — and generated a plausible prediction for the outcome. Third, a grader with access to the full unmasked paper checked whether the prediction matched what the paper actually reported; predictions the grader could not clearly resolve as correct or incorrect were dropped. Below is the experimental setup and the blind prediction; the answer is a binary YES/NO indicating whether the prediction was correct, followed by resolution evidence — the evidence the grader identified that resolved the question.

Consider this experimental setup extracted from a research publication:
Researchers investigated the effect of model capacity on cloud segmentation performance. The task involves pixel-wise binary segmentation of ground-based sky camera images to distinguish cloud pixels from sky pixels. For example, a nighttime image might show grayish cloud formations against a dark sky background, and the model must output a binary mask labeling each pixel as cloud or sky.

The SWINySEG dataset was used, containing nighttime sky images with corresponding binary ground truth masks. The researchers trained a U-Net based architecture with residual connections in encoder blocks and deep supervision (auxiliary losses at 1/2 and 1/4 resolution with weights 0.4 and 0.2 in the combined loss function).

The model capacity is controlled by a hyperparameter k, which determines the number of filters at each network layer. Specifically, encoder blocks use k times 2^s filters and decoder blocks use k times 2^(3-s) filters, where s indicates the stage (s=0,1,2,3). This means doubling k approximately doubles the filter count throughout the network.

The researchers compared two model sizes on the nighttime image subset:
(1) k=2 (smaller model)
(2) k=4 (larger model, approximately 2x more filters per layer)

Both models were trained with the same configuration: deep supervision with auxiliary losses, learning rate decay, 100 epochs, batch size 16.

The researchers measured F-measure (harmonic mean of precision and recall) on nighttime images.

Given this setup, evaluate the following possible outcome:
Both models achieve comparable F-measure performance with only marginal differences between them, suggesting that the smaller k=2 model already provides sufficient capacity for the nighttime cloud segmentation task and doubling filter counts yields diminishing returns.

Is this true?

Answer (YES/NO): NO